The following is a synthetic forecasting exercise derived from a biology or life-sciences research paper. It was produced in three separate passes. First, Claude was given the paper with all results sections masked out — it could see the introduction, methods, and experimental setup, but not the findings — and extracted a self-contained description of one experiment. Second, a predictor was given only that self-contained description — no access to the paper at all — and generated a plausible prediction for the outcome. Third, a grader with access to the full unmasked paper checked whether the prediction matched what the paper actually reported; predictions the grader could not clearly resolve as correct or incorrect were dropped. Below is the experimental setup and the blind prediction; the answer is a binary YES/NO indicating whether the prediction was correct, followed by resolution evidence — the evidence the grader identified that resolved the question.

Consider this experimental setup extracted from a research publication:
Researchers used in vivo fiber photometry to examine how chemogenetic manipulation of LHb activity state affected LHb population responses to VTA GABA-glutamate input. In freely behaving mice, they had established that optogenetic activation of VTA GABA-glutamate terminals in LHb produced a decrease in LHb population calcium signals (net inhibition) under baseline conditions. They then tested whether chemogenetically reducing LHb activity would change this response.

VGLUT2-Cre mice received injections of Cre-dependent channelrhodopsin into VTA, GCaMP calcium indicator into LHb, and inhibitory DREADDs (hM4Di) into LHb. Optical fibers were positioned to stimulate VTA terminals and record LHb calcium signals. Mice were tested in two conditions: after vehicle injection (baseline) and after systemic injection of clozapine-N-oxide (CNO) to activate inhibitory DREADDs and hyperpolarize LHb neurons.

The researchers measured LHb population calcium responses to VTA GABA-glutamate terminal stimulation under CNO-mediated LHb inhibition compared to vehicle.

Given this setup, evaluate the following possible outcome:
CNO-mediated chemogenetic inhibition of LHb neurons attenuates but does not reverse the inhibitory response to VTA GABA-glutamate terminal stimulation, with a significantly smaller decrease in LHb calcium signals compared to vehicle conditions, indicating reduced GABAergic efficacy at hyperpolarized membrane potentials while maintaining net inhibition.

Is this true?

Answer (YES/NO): NO